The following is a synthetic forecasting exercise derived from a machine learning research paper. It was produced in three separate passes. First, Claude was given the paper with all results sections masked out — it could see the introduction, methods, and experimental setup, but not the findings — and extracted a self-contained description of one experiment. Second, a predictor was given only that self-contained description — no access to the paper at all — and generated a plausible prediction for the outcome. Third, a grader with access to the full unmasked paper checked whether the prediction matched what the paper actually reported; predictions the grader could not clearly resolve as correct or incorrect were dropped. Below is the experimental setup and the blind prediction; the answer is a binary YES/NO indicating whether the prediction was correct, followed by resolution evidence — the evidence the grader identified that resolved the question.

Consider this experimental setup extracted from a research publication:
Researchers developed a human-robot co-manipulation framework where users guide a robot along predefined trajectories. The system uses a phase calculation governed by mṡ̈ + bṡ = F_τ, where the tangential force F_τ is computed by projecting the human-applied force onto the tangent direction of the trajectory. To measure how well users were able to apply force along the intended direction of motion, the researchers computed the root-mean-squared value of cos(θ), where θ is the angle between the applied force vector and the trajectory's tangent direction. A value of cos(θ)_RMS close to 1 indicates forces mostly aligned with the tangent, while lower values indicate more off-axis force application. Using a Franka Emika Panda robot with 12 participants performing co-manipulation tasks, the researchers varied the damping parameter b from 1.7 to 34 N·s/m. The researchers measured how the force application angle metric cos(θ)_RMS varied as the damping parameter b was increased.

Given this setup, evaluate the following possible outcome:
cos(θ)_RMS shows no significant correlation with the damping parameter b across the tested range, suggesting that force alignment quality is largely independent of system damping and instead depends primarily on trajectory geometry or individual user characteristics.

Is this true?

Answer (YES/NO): NO